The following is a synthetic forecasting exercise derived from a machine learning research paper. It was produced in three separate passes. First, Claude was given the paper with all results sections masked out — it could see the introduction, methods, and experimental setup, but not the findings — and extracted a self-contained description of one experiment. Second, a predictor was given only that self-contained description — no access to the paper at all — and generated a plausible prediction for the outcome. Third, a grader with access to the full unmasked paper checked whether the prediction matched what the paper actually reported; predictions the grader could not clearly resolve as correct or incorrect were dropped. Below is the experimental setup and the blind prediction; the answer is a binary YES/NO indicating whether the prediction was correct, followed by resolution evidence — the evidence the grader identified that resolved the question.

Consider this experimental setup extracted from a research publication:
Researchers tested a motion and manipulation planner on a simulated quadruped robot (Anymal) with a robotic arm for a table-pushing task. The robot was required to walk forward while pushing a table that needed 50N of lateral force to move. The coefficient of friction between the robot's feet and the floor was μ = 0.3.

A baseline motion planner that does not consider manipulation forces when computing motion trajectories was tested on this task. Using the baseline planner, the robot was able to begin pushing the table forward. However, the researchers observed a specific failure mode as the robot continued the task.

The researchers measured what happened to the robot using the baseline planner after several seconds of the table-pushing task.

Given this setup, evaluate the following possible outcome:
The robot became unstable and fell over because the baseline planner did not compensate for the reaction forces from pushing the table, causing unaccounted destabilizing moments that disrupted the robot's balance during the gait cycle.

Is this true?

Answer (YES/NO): NO